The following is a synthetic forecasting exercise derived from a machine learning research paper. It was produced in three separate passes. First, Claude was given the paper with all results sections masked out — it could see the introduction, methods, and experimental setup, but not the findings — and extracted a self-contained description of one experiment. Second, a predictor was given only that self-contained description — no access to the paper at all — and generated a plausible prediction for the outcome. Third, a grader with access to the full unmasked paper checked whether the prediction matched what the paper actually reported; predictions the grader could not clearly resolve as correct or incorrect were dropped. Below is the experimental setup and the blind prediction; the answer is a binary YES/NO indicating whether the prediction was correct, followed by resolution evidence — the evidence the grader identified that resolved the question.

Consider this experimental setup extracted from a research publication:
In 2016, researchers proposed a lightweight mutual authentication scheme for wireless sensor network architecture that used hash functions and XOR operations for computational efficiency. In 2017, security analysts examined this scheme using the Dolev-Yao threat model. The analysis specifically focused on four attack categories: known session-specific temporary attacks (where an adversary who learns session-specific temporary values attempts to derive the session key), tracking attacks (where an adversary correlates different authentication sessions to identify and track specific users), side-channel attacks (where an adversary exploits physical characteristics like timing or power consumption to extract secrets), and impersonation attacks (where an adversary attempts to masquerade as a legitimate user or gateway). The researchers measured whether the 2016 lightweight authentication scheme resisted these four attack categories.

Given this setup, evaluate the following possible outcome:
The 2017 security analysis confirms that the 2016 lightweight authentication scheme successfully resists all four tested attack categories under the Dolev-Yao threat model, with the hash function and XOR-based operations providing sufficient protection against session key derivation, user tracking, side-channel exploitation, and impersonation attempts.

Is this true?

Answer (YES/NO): NO